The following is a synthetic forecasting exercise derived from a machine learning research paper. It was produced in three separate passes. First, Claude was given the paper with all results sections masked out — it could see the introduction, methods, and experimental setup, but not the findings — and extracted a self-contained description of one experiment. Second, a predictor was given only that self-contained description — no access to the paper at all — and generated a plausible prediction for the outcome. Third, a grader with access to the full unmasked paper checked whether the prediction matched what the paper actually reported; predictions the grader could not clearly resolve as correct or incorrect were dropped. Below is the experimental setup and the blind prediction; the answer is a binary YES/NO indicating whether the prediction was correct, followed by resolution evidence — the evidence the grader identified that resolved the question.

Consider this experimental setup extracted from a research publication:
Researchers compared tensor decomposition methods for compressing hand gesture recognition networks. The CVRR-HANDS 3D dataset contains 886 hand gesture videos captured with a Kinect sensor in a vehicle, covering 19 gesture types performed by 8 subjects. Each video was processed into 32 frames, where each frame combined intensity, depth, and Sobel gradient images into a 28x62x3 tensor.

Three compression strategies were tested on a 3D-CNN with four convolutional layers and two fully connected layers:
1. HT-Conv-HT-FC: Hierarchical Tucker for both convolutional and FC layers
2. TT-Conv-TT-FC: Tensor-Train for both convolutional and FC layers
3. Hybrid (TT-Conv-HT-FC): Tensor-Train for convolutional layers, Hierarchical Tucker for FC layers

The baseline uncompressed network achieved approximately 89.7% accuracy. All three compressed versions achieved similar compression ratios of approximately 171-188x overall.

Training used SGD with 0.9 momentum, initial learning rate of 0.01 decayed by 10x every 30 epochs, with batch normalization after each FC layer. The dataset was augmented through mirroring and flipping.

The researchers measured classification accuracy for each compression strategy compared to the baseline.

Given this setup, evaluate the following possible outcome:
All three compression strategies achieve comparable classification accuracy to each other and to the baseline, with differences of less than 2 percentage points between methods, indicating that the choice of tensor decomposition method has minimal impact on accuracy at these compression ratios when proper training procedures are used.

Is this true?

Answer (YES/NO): NO